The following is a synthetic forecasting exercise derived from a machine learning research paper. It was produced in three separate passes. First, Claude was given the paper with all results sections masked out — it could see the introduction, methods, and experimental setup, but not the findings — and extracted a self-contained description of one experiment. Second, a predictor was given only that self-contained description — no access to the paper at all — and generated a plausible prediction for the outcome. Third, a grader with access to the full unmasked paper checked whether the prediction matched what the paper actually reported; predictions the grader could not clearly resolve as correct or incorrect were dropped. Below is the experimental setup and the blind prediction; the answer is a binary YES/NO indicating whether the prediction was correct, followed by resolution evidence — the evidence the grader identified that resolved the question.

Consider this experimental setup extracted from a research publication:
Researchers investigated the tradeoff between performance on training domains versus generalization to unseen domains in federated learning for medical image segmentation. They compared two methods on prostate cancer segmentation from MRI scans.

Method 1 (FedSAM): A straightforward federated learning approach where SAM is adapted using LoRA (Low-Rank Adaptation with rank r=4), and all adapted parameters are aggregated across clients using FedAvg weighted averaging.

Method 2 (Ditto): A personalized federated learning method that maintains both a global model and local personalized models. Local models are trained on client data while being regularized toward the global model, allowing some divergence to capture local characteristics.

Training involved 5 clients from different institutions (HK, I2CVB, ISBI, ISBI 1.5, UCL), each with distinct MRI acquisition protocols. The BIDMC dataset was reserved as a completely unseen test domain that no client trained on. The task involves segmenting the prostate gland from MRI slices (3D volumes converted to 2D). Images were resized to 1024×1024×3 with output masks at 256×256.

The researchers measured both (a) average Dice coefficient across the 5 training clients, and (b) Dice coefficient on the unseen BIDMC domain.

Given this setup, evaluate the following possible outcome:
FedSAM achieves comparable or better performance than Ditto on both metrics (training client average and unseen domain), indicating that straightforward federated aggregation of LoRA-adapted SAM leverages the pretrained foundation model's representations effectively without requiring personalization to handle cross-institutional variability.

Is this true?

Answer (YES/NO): NO